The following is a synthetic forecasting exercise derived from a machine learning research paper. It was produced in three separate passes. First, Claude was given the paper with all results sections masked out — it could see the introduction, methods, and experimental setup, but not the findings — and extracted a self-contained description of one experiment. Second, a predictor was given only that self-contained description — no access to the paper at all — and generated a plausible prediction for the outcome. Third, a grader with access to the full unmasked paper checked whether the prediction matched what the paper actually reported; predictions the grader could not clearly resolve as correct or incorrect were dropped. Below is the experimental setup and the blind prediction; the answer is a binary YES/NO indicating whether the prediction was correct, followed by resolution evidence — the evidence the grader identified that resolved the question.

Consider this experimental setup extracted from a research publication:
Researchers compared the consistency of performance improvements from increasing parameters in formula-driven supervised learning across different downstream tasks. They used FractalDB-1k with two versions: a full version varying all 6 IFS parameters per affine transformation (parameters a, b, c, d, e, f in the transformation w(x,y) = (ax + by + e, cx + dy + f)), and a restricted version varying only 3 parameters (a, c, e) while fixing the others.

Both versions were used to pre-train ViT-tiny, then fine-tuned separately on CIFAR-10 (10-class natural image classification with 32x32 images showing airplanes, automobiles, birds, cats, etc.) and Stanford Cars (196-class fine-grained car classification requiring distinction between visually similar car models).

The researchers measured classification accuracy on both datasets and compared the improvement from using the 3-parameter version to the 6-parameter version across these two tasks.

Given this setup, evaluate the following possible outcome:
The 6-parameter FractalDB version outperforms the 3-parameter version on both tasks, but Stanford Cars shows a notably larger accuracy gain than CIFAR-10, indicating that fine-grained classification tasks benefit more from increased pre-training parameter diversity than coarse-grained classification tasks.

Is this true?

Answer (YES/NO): YES